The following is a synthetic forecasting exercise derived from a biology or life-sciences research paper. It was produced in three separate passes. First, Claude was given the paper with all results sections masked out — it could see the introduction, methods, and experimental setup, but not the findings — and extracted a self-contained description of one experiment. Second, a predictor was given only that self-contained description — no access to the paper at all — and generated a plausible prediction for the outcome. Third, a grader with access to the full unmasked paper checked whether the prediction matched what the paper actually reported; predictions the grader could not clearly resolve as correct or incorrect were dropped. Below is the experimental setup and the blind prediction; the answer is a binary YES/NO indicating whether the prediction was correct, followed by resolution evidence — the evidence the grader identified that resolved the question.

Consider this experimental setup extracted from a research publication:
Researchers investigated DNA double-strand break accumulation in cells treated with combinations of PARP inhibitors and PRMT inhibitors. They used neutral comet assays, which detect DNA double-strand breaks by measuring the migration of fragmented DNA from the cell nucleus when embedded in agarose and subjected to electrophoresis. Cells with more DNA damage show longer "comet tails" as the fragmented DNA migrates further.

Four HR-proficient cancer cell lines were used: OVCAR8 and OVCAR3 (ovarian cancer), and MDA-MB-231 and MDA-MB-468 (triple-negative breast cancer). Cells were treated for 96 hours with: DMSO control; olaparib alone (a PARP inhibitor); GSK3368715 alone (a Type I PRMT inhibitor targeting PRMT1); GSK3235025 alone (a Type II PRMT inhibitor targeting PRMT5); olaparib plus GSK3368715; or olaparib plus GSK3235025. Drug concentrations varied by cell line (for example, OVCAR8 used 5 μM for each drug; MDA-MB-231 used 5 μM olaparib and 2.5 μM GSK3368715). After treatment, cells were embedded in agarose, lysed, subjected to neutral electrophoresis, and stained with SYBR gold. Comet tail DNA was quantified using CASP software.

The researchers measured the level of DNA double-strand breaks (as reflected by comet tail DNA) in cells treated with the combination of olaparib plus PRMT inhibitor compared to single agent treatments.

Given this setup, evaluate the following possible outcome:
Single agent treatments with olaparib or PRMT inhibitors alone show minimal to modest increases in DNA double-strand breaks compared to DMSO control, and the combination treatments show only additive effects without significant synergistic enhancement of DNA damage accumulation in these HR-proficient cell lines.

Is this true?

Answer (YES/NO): NO